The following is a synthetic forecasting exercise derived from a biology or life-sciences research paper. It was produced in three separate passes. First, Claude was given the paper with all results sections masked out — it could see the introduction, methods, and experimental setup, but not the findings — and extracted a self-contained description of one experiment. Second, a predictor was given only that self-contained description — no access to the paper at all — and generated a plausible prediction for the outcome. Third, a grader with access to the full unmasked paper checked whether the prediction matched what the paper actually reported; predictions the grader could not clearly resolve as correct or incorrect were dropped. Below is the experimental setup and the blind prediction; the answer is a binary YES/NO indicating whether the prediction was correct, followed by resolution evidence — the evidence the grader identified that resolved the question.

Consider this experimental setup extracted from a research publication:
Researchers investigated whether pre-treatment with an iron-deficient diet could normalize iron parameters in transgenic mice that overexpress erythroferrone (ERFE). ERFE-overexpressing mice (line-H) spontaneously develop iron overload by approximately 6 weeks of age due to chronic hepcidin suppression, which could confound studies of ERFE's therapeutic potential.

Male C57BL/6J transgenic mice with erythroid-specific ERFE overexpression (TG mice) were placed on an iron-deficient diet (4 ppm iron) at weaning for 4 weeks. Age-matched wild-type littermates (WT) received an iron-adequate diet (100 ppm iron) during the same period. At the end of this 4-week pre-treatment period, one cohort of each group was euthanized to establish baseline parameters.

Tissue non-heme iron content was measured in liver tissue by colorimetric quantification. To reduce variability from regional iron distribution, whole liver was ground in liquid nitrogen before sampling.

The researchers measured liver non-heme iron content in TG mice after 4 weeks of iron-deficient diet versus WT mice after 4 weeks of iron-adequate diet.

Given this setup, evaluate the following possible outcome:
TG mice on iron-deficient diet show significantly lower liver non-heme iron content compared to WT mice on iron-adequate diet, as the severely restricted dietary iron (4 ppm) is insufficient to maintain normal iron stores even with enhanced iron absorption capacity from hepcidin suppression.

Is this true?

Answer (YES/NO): YES